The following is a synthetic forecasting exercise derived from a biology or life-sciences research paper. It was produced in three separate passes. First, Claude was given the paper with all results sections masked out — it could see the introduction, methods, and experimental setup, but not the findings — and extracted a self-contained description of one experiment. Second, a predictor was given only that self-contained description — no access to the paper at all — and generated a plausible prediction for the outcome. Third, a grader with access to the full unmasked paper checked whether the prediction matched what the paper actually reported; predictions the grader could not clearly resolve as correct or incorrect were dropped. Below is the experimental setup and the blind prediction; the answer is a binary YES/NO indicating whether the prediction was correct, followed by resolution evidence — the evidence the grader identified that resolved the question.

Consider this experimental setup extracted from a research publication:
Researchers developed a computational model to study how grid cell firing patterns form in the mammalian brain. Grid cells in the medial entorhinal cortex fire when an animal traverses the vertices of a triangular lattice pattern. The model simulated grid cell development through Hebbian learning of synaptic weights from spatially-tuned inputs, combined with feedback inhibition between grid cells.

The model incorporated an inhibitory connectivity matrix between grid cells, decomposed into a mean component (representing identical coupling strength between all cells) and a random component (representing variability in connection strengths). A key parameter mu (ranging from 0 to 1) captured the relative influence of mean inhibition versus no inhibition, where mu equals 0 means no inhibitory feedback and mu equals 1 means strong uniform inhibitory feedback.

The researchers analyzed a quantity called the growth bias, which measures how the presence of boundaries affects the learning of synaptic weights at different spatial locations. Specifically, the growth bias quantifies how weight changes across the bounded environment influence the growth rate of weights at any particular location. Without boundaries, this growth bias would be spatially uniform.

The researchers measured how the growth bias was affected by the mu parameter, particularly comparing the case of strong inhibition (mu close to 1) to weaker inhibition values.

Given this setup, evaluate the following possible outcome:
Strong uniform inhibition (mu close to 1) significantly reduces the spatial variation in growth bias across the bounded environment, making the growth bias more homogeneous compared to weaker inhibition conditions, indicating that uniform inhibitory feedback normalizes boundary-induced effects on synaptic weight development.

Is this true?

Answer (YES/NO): YES